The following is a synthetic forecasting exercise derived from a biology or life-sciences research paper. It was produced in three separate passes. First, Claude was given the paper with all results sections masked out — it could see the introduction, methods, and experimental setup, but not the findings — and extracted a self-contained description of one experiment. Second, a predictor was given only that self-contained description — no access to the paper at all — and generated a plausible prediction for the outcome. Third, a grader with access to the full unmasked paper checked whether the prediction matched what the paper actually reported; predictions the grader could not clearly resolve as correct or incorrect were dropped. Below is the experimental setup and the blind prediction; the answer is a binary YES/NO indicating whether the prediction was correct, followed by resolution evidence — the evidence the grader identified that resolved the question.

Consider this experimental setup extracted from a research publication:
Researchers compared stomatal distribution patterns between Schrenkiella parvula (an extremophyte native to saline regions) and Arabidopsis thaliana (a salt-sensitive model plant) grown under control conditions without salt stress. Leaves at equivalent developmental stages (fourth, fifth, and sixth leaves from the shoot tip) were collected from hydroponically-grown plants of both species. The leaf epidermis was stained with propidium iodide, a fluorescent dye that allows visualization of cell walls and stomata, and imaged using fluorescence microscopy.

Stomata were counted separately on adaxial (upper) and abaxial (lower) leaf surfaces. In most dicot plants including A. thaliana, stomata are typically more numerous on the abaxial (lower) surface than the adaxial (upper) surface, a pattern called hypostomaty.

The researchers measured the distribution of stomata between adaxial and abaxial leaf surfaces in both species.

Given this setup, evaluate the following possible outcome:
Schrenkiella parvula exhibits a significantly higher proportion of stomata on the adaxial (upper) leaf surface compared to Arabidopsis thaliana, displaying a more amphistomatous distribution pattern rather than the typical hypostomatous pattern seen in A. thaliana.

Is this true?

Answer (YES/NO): YES